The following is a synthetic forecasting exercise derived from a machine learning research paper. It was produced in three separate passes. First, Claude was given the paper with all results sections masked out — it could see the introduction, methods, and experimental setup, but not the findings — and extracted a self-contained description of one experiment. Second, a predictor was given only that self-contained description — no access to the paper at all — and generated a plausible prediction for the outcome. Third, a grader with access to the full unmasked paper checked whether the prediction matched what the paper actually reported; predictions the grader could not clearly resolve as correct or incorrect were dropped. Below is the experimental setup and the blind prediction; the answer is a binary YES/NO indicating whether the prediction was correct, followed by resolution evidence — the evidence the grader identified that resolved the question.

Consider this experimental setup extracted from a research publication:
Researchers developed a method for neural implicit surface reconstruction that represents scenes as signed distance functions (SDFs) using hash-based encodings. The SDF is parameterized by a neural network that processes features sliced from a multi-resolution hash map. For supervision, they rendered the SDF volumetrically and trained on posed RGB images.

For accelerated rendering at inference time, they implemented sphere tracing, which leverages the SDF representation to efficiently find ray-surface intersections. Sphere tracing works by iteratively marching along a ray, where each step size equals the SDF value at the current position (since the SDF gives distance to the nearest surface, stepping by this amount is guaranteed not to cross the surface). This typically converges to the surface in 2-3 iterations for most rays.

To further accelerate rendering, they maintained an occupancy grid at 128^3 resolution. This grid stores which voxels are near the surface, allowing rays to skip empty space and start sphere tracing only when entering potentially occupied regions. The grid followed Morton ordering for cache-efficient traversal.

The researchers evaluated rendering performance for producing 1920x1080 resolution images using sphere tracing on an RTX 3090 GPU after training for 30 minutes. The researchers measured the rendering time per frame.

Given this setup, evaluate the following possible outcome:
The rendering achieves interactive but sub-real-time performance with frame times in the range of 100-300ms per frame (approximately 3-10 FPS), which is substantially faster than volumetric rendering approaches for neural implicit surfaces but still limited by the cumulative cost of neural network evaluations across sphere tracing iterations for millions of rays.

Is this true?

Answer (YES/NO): NO